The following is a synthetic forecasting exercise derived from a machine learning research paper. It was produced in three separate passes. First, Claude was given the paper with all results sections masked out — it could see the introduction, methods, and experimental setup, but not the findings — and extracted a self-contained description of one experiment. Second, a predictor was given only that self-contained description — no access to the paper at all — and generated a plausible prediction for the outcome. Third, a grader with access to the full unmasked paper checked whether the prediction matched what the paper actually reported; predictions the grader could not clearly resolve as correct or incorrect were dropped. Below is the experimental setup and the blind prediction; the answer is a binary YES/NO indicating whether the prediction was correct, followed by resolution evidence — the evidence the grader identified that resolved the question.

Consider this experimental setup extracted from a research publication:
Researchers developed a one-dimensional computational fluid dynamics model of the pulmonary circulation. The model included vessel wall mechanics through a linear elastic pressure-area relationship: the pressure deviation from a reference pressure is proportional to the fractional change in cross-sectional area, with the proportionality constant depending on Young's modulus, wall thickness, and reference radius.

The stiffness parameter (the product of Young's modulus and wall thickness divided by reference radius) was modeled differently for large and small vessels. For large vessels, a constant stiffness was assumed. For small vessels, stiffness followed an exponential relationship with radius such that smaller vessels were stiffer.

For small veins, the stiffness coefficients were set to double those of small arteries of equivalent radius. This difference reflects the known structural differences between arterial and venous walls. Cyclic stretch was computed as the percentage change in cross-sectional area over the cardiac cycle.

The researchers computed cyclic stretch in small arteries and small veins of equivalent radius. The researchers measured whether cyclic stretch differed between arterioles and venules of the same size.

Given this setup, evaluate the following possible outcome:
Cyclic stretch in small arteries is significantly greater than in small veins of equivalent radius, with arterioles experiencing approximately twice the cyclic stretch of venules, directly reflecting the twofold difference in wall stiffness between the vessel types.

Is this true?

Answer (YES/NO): NO